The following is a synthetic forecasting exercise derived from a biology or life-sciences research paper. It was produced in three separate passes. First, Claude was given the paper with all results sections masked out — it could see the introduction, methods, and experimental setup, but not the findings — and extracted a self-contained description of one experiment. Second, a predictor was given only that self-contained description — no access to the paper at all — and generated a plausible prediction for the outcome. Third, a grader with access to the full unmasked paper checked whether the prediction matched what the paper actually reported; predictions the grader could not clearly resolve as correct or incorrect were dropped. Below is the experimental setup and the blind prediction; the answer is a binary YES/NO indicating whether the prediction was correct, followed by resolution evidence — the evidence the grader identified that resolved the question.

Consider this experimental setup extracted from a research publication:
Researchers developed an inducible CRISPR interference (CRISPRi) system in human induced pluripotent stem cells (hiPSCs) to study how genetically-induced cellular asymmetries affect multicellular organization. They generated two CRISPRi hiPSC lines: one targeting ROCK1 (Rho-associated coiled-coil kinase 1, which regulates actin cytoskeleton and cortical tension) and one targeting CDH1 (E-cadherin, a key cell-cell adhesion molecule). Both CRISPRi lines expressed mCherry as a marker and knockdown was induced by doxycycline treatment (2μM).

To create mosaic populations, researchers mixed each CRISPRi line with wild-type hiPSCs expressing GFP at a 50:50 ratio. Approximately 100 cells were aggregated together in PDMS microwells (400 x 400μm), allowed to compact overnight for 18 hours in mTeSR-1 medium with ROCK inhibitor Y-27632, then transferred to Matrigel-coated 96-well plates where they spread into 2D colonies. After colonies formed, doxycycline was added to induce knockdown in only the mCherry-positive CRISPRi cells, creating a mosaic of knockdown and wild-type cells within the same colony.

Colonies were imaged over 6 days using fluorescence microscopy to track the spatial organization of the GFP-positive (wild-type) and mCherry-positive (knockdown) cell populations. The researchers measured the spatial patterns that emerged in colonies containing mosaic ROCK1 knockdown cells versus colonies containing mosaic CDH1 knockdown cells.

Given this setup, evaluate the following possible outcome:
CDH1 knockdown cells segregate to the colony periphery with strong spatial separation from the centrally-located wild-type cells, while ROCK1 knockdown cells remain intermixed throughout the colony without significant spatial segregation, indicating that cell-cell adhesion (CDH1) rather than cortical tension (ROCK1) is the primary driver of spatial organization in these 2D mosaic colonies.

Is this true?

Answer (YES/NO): NO